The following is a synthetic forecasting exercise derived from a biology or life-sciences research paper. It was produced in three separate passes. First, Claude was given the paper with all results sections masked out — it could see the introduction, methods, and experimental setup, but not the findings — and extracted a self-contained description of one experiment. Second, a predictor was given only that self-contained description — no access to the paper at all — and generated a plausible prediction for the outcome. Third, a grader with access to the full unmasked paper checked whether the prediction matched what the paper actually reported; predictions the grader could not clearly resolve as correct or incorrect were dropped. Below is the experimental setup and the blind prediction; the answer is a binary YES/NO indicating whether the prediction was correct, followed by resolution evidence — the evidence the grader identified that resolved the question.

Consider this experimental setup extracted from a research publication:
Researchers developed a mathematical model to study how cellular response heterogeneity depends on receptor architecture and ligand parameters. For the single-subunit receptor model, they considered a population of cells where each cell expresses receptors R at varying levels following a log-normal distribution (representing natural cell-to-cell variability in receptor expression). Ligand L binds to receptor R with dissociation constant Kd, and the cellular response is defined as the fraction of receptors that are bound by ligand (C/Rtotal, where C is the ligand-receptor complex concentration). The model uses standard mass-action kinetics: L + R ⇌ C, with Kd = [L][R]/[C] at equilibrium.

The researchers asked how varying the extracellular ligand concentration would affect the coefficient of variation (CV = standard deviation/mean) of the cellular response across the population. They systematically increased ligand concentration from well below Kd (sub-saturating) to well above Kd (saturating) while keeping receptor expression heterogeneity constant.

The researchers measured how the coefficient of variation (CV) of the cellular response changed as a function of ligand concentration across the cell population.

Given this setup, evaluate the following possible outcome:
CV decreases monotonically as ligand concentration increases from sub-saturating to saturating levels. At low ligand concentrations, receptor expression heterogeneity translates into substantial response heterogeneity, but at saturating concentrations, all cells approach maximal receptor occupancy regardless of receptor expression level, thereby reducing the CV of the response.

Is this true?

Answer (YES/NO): NO